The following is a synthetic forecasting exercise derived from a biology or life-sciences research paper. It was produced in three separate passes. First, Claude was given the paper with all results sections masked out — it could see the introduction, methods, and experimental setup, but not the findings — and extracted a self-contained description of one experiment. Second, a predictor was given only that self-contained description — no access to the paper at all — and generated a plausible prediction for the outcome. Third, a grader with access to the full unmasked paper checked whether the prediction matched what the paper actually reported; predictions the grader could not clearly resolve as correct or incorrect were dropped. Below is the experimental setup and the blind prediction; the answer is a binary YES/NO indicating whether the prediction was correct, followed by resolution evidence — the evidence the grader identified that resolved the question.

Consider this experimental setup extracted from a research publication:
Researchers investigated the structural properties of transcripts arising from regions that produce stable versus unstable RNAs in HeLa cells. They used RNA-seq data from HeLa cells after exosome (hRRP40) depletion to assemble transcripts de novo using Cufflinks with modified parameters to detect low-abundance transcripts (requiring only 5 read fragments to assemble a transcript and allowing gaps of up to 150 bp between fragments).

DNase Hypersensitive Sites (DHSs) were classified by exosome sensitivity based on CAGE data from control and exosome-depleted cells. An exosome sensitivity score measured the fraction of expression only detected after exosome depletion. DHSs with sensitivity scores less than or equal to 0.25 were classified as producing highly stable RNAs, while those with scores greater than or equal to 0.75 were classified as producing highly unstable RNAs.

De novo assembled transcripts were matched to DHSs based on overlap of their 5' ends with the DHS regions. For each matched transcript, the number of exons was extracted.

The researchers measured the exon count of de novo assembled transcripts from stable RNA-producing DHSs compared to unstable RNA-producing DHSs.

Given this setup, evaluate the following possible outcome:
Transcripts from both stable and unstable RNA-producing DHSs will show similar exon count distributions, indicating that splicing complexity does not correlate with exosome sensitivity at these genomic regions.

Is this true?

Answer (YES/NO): NO